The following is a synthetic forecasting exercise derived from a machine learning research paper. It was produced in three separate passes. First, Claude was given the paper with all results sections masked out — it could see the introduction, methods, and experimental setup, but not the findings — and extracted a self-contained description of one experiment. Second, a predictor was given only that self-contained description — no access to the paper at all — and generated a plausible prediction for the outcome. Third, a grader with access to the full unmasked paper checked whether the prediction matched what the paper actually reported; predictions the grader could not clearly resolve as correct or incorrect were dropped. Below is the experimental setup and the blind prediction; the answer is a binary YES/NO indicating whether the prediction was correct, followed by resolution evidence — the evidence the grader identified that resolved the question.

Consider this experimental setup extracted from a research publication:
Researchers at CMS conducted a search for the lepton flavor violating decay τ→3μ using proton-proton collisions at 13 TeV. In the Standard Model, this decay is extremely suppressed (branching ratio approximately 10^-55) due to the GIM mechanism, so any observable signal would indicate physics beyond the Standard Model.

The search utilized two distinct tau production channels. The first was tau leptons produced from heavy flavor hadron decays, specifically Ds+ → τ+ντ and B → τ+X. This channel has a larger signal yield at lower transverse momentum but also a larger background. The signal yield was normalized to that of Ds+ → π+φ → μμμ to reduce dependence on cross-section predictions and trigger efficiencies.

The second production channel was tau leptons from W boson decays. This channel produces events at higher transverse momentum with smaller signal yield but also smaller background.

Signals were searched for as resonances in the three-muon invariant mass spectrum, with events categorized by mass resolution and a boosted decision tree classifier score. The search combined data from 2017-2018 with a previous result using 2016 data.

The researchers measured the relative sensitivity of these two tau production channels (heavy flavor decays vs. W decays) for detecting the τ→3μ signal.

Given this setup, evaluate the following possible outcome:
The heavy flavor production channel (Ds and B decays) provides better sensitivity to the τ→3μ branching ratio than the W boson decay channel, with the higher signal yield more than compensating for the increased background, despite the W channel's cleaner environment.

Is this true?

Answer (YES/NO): YES